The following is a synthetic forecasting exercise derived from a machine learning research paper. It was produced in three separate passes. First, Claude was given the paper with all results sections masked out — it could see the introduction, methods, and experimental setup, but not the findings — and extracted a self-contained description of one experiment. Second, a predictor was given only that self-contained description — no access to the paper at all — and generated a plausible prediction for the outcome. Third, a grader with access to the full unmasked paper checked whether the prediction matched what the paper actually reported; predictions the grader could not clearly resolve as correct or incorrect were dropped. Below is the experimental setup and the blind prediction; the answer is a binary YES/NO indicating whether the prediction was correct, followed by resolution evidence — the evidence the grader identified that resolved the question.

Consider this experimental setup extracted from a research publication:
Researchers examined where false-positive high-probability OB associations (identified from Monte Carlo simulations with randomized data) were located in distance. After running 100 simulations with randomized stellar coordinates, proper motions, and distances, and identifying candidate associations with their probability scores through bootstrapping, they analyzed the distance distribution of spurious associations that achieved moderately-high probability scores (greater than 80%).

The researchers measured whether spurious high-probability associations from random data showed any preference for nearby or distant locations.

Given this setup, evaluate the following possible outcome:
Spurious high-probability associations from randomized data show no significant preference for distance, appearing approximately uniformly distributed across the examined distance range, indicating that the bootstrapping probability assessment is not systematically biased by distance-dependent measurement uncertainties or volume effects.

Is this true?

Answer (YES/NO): NO